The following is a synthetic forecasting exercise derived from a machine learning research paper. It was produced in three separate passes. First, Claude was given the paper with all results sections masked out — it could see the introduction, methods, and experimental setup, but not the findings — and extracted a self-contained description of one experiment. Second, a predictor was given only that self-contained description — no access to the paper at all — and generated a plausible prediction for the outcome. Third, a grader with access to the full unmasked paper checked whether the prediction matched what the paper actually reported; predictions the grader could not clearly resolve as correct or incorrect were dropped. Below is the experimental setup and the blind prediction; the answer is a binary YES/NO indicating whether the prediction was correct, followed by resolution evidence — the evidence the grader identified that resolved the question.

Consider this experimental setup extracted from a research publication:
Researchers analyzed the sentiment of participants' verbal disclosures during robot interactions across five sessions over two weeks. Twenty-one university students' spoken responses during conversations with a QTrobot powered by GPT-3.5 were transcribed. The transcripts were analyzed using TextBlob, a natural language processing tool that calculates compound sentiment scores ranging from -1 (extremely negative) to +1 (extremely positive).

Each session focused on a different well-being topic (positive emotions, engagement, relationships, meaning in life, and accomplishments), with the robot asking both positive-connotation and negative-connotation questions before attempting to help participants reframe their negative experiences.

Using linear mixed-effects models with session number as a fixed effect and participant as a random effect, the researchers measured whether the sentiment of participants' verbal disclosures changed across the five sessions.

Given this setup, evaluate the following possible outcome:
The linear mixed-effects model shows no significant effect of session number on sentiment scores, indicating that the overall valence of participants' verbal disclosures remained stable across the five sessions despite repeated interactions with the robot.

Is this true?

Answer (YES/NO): YES